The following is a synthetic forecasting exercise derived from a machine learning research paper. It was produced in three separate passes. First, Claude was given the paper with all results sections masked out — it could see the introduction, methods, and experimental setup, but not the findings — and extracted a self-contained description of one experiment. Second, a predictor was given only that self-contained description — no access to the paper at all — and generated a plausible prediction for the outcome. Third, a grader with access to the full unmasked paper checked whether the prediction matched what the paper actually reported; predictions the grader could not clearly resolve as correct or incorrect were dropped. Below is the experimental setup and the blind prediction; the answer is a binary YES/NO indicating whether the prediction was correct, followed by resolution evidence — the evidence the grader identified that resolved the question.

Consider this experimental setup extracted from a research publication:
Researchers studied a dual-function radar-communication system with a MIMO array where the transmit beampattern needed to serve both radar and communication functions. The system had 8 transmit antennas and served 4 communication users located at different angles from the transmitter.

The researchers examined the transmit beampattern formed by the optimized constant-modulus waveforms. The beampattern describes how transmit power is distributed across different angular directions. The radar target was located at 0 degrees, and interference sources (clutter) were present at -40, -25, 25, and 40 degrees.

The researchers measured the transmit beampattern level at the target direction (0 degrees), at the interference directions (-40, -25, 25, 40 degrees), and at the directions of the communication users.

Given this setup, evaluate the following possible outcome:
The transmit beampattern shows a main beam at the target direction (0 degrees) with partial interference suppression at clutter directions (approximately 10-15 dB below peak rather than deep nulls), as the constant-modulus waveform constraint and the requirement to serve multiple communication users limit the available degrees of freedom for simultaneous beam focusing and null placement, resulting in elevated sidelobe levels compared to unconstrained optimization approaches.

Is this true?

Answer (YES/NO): NO